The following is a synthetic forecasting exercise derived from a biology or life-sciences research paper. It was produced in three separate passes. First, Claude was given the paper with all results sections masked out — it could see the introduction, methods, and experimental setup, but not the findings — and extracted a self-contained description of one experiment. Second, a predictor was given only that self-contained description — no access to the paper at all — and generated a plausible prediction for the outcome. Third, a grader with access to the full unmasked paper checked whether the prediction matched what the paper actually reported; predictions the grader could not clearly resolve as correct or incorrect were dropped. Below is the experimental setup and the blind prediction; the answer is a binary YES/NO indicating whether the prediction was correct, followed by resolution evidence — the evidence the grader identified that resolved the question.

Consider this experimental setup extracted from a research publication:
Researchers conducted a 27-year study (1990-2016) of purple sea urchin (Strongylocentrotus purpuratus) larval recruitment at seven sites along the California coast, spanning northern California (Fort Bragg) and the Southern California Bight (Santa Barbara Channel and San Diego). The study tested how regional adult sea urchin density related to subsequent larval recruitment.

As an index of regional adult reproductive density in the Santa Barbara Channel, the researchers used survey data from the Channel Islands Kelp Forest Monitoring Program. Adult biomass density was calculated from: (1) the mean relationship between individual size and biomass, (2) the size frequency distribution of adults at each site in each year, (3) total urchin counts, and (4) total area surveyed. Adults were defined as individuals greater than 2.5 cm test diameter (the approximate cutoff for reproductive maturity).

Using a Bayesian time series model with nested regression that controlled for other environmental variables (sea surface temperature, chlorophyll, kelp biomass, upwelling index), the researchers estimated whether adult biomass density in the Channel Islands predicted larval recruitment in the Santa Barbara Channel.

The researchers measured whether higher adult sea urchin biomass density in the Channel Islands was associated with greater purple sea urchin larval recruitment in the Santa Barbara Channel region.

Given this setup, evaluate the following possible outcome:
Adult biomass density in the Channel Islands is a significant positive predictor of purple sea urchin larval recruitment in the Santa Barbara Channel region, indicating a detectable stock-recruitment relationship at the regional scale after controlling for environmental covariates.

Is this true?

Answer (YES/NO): NO